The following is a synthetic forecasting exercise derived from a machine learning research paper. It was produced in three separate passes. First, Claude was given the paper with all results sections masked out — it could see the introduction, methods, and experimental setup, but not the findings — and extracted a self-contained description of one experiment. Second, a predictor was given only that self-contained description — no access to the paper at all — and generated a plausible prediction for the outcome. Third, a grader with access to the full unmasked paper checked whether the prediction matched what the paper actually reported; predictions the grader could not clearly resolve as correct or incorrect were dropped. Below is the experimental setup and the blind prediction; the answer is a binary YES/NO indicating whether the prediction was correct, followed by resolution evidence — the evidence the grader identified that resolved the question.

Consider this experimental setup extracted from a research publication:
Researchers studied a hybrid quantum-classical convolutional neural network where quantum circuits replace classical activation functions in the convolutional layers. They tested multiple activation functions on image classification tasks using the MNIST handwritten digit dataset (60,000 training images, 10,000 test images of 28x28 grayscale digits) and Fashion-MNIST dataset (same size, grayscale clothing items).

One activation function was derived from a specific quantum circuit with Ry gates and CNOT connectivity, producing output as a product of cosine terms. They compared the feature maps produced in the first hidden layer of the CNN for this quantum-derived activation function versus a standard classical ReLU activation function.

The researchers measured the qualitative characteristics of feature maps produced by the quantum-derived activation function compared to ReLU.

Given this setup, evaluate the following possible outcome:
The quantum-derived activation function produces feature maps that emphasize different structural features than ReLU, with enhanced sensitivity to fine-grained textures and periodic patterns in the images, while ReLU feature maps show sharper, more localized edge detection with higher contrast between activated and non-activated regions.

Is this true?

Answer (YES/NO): NO